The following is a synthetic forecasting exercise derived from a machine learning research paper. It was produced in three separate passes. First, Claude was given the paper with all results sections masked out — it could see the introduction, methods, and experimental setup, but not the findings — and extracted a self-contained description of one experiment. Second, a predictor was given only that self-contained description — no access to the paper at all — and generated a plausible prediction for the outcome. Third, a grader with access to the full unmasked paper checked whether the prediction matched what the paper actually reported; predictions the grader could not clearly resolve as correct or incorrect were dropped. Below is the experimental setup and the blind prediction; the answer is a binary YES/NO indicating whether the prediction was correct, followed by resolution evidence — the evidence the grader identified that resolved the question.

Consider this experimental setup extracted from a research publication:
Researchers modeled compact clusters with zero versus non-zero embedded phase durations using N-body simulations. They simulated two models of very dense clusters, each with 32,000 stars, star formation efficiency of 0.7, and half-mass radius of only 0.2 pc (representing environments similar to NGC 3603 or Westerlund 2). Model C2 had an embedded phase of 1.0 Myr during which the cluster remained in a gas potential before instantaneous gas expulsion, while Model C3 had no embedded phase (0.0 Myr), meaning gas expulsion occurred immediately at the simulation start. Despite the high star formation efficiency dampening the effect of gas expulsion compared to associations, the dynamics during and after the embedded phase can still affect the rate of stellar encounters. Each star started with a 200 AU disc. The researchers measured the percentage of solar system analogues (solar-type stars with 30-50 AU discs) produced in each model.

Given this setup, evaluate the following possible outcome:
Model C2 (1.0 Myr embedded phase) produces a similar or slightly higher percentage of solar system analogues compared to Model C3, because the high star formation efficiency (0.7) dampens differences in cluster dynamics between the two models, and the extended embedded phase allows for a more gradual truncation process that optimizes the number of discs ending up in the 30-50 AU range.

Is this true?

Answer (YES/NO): YES